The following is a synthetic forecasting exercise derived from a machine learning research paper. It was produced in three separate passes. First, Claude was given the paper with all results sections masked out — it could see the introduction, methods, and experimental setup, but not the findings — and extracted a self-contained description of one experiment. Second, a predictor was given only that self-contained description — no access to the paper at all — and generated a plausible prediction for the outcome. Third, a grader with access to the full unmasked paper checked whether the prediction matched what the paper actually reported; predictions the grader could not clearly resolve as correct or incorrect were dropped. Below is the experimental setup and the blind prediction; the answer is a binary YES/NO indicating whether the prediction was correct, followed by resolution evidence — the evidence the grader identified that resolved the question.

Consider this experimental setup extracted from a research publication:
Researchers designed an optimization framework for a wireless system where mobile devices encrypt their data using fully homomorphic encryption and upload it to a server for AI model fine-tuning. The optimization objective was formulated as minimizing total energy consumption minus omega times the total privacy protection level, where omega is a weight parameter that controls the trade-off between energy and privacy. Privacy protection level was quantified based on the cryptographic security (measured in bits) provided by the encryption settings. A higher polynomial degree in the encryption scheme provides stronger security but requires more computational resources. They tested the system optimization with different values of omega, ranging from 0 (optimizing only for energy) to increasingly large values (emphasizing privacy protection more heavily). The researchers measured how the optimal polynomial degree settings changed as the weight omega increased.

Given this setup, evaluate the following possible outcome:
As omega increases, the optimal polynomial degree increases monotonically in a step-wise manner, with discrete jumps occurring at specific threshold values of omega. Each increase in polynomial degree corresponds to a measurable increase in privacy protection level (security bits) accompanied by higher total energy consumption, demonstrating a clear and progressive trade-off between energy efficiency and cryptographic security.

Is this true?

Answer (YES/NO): YES